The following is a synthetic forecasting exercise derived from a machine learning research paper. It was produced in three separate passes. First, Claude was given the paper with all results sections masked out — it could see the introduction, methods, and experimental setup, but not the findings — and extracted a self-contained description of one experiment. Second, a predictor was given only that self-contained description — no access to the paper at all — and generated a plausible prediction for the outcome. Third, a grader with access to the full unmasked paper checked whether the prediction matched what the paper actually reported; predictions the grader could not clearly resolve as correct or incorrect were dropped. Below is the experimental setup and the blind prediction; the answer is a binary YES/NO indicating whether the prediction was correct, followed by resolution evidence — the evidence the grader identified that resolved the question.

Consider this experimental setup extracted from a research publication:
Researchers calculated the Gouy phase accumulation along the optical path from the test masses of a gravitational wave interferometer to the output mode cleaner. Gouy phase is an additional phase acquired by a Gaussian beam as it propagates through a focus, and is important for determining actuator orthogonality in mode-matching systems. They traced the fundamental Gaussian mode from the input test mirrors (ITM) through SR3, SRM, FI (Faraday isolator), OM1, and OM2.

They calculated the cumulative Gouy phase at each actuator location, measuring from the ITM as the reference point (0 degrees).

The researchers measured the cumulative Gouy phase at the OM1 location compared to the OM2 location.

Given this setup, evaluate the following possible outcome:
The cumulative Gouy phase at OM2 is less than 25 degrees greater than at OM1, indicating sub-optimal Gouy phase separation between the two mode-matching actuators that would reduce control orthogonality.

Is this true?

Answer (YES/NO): NO